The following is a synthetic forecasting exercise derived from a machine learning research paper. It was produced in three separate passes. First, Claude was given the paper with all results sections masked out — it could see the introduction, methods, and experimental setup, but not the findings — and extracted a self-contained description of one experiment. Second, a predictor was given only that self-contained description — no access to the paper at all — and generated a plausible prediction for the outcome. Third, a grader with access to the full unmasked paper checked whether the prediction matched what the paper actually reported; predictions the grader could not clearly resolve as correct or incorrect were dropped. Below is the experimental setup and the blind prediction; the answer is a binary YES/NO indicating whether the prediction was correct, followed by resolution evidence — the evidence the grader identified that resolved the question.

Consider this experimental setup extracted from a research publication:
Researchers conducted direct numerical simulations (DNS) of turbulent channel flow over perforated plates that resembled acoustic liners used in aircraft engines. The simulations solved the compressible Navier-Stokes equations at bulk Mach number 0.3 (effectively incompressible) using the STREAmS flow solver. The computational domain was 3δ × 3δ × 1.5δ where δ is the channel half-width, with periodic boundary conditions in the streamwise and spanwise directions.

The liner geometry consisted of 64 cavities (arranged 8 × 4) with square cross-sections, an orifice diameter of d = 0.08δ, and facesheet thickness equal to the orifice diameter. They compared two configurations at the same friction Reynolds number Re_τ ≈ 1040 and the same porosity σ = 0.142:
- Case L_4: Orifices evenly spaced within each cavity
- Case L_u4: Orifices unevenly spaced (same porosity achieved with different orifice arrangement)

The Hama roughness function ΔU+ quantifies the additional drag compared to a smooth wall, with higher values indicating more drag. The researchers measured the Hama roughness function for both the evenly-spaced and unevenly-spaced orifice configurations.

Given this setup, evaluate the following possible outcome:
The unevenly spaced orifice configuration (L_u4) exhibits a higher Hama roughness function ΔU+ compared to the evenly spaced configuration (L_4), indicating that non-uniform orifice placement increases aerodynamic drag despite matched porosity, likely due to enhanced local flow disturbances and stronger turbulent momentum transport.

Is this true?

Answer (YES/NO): NO